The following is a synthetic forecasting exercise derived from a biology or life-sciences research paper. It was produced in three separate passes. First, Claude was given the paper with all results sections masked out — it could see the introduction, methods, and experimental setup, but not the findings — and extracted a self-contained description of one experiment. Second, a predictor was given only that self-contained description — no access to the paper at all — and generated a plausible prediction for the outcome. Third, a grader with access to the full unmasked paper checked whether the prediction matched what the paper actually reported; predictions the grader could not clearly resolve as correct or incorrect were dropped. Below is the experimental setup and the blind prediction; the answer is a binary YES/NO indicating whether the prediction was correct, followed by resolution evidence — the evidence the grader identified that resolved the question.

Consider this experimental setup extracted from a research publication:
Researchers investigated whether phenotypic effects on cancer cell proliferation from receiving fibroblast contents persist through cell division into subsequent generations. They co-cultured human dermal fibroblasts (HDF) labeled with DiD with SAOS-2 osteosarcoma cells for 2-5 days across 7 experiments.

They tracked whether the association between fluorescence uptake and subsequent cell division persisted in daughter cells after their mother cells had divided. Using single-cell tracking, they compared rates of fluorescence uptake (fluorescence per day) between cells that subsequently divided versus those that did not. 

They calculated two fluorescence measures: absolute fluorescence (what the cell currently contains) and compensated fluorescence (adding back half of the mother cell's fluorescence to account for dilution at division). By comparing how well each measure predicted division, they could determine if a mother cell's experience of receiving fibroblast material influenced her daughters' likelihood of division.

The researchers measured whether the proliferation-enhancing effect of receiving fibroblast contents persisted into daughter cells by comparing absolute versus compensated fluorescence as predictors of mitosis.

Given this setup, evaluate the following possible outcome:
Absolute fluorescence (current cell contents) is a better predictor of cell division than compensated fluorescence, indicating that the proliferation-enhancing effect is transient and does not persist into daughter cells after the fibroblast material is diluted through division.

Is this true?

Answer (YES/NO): YES